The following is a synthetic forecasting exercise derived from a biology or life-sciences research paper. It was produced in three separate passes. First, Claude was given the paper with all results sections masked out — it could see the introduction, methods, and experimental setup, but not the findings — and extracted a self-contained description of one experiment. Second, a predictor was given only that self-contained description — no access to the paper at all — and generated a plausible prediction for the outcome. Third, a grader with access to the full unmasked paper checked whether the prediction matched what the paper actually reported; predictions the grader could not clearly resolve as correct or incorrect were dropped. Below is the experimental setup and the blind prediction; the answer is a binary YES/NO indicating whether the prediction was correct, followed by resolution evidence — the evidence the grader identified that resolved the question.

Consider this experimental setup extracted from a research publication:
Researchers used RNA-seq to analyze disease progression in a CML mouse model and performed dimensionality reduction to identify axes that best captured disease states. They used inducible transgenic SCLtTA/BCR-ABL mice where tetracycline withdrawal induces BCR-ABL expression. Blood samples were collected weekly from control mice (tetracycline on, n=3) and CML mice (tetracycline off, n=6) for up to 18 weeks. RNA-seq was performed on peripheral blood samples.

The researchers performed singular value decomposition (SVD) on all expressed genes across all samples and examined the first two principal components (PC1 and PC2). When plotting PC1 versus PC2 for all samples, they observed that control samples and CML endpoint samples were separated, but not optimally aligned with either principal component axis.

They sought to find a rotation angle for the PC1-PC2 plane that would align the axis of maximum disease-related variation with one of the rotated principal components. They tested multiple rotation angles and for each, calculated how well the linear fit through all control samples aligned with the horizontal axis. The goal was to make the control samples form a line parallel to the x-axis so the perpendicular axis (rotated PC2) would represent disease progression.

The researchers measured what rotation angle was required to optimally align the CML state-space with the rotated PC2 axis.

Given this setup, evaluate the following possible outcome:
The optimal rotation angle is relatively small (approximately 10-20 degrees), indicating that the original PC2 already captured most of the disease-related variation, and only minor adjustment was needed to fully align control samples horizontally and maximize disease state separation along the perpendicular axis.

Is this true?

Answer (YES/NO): NO